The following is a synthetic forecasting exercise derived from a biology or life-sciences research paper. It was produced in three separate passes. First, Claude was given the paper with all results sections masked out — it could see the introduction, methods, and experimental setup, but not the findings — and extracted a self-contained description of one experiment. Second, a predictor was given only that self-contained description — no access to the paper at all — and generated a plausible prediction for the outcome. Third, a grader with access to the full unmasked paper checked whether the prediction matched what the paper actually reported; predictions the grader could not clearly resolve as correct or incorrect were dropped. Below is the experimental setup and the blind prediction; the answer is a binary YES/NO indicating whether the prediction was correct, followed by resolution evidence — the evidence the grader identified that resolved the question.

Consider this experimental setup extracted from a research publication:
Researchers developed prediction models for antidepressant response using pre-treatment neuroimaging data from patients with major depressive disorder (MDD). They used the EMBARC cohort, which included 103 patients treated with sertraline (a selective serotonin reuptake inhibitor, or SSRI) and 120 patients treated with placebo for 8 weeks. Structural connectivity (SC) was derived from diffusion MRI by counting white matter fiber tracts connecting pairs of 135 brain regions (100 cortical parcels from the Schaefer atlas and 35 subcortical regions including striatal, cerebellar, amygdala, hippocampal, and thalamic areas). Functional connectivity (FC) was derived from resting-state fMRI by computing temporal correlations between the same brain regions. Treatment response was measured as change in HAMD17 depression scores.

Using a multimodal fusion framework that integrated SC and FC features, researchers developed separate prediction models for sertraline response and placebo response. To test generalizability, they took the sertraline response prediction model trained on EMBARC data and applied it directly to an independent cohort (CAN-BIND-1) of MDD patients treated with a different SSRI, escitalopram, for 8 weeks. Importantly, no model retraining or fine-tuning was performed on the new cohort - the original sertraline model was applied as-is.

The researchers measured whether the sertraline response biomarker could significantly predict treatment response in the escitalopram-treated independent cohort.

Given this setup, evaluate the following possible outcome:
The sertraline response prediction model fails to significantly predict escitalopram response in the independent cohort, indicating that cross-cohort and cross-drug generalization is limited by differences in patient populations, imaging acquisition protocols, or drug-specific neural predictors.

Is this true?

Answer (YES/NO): NO